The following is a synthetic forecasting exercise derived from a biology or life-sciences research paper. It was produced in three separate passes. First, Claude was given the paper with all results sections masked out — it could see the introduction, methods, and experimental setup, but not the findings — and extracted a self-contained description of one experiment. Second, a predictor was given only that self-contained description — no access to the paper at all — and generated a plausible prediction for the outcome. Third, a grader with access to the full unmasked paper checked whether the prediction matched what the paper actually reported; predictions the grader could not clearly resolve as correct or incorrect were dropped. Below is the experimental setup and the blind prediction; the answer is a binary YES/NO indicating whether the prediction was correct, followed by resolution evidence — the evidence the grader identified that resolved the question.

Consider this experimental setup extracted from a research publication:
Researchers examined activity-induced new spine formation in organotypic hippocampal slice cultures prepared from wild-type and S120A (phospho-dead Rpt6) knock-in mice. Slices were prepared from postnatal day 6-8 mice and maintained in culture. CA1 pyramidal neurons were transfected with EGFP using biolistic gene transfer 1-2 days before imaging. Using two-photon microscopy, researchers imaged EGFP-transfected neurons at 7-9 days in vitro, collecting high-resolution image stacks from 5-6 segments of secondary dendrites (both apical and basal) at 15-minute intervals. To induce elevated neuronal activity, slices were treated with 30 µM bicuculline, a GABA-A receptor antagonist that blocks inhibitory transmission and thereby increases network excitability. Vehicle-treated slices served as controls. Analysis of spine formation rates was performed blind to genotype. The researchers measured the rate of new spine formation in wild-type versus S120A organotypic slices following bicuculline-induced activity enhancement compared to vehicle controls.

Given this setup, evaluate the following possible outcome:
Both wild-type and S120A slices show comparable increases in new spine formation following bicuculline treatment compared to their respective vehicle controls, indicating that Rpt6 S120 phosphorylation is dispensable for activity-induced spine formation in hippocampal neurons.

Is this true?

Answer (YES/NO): YES